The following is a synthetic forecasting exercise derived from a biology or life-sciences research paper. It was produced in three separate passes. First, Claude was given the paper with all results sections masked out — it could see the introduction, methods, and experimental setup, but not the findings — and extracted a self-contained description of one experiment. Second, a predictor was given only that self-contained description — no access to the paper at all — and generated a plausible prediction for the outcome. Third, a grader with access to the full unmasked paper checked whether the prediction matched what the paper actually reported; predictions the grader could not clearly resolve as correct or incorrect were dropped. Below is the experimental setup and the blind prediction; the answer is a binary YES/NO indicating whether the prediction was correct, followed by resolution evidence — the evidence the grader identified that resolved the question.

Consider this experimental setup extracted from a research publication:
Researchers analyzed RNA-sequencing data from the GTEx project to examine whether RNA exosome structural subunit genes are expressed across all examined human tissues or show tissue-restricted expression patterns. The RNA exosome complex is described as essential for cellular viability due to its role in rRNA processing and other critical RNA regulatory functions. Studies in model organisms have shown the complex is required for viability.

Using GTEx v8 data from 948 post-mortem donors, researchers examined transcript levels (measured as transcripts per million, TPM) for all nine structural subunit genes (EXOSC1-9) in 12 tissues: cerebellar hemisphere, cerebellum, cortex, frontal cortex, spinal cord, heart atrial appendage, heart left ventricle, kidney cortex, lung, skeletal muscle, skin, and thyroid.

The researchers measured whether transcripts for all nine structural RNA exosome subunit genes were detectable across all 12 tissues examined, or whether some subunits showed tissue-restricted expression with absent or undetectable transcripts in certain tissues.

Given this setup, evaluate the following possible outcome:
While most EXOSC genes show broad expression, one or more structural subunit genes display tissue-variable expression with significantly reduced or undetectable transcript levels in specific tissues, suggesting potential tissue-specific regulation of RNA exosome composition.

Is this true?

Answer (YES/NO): NO